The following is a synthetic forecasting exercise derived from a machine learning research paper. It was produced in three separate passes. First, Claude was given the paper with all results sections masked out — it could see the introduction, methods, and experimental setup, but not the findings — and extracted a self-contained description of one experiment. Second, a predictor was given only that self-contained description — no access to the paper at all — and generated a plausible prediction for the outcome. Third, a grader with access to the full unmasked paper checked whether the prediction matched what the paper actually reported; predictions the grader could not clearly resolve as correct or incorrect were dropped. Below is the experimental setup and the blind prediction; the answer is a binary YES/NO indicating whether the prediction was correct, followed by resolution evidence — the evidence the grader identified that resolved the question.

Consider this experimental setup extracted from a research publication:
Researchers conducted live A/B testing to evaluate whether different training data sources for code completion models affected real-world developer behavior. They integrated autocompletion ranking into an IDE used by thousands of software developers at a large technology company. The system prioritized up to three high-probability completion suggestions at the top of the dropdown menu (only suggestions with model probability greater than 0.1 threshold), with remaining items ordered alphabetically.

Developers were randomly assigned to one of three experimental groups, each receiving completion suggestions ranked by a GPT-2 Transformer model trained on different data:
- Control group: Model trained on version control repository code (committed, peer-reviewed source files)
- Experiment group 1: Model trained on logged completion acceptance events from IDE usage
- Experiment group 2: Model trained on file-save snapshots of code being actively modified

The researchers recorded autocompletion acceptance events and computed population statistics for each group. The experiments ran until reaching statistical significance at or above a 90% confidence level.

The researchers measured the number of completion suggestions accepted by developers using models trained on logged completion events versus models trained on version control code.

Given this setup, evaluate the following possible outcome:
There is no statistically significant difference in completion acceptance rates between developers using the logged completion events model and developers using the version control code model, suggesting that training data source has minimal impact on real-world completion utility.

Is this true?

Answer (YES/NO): NO